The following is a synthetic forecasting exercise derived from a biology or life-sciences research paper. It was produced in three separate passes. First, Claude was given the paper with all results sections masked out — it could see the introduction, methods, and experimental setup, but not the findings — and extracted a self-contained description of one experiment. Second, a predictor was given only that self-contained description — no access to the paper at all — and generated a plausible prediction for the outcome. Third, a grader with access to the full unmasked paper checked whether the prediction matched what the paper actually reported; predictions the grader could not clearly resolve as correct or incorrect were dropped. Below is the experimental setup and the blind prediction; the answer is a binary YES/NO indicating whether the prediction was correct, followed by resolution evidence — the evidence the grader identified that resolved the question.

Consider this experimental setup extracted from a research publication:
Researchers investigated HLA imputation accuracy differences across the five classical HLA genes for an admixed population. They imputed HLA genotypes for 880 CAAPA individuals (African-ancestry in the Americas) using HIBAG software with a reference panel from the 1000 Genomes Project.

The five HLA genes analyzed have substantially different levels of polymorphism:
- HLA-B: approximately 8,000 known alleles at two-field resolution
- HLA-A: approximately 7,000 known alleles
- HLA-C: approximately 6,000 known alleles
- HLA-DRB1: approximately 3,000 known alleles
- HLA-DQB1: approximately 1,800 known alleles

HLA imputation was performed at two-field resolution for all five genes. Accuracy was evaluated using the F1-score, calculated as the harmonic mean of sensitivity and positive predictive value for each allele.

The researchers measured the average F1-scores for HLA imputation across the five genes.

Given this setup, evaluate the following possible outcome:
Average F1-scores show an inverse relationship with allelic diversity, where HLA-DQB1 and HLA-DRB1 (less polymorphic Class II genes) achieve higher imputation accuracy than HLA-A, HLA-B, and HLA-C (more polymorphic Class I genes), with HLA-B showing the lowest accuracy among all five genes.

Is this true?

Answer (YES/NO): NO